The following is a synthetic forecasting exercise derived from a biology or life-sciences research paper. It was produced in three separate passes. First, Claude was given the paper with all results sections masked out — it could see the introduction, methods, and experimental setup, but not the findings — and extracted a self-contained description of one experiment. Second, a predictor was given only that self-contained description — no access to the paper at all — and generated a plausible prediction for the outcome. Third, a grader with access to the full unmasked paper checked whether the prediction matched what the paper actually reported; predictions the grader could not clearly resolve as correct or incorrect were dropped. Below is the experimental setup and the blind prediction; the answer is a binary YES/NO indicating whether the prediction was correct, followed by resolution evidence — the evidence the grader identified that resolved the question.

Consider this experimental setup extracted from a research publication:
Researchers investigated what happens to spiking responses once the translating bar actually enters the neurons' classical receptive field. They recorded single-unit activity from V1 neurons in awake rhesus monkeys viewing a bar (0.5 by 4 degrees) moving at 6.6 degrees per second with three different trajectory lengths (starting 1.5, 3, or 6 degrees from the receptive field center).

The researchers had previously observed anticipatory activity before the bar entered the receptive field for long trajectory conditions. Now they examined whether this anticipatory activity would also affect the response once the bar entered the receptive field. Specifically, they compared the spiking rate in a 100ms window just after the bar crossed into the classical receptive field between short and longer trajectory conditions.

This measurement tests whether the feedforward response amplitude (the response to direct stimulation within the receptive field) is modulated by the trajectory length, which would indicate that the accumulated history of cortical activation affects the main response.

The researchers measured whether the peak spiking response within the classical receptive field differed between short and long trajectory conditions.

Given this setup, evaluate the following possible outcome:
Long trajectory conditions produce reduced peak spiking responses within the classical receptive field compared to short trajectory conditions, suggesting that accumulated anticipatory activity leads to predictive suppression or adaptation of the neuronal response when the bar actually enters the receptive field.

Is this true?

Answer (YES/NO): NO